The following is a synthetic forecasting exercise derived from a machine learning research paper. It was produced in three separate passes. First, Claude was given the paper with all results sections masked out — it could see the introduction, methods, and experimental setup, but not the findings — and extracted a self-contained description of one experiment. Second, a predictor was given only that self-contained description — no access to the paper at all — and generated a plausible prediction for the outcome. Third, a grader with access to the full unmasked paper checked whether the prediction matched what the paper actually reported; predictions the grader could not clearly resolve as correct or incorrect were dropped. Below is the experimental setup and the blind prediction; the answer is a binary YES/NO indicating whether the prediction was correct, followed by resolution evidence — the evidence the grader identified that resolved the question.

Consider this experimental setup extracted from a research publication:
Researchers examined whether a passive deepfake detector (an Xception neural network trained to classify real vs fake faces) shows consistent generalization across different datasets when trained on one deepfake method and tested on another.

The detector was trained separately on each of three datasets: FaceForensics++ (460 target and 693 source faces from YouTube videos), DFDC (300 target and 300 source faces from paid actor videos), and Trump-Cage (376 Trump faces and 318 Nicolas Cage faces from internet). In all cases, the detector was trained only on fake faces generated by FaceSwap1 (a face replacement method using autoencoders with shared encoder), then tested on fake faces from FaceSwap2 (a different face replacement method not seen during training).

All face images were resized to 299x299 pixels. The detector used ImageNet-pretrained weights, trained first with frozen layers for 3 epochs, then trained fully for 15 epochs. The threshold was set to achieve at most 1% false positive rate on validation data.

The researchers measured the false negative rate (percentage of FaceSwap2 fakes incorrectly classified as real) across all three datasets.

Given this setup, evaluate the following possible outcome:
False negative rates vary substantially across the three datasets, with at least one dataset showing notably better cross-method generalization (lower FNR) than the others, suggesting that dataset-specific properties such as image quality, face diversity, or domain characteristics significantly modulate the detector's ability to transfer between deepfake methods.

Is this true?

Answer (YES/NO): YES